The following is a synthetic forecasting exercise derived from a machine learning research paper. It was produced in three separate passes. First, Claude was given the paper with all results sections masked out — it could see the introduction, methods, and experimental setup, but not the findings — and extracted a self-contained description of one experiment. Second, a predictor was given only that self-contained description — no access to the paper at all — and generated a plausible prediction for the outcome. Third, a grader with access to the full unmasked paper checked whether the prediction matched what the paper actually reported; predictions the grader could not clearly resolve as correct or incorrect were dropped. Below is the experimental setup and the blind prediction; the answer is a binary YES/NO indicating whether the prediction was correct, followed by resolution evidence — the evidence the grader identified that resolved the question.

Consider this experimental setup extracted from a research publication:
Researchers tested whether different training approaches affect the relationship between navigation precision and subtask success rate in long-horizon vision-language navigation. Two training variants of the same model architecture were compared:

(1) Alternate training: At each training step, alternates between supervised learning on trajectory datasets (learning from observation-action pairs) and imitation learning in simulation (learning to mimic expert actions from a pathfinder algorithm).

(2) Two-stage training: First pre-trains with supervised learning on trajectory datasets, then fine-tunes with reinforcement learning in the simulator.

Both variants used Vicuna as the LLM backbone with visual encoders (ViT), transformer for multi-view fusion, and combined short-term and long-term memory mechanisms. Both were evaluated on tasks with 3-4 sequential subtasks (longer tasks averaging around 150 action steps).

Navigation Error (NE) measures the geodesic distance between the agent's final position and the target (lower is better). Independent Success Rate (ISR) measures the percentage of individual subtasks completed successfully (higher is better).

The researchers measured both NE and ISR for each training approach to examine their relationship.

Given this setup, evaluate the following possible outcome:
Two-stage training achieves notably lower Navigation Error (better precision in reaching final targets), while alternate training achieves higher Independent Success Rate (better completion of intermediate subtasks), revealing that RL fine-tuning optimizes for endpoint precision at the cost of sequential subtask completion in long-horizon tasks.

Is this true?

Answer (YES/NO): NO